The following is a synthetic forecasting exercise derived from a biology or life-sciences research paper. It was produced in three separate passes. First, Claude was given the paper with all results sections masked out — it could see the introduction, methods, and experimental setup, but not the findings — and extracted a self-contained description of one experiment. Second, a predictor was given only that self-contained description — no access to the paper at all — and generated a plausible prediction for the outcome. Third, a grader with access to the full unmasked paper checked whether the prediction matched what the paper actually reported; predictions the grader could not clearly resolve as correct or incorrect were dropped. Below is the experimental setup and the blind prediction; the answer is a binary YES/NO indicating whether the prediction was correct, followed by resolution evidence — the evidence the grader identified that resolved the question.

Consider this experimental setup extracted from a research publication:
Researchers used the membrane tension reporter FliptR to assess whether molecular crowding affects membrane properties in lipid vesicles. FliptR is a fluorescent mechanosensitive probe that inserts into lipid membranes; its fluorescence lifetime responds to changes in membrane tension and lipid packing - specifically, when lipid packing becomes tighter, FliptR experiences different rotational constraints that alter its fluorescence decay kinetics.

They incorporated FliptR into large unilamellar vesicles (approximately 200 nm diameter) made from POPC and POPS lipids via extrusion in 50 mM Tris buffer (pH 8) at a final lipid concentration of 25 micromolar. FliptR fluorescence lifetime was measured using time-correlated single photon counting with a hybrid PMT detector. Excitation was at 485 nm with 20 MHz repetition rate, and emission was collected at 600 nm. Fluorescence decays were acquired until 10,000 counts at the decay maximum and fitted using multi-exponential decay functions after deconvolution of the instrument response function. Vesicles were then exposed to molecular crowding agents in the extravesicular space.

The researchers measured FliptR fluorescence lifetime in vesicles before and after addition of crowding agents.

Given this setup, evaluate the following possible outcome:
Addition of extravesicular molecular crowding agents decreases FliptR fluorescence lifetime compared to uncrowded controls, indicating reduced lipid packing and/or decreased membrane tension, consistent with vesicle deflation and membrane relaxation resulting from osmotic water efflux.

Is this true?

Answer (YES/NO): NO